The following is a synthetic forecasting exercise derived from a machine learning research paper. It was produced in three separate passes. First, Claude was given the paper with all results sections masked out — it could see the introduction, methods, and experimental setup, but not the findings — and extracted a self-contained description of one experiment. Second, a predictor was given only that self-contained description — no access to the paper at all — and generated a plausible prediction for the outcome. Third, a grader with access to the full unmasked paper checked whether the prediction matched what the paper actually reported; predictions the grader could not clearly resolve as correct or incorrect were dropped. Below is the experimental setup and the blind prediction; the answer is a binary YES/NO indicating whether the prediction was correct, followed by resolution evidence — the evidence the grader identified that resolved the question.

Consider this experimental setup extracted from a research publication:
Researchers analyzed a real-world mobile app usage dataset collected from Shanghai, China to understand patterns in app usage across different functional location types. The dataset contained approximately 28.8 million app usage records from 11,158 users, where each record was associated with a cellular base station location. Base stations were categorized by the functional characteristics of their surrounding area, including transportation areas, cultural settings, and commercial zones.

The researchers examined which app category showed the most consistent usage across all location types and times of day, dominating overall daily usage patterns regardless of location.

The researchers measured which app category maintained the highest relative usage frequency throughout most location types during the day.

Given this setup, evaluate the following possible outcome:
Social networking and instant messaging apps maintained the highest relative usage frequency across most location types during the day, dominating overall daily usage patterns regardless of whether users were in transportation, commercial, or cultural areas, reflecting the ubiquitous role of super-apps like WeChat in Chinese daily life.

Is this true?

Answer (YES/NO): NO